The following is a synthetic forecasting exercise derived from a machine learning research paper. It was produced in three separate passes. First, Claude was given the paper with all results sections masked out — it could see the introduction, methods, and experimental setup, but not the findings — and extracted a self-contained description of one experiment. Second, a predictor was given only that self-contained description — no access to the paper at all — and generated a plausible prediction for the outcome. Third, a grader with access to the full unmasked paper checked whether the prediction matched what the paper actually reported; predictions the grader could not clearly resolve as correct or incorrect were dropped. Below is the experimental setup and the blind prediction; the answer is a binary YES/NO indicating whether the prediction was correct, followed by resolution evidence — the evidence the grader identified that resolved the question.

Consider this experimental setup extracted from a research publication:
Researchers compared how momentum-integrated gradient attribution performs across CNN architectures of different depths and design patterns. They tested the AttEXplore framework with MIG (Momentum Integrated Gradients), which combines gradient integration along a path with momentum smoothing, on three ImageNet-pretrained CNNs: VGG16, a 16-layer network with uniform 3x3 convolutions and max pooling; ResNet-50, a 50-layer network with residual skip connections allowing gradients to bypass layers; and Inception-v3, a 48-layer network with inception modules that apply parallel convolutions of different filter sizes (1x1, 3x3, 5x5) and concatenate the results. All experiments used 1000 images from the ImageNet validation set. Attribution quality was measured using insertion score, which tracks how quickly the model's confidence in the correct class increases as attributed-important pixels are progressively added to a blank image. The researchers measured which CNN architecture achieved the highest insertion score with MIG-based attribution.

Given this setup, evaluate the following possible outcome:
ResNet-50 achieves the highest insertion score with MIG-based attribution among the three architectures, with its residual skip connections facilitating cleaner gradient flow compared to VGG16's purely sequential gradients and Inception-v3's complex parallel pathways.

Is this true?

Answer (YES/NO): NO